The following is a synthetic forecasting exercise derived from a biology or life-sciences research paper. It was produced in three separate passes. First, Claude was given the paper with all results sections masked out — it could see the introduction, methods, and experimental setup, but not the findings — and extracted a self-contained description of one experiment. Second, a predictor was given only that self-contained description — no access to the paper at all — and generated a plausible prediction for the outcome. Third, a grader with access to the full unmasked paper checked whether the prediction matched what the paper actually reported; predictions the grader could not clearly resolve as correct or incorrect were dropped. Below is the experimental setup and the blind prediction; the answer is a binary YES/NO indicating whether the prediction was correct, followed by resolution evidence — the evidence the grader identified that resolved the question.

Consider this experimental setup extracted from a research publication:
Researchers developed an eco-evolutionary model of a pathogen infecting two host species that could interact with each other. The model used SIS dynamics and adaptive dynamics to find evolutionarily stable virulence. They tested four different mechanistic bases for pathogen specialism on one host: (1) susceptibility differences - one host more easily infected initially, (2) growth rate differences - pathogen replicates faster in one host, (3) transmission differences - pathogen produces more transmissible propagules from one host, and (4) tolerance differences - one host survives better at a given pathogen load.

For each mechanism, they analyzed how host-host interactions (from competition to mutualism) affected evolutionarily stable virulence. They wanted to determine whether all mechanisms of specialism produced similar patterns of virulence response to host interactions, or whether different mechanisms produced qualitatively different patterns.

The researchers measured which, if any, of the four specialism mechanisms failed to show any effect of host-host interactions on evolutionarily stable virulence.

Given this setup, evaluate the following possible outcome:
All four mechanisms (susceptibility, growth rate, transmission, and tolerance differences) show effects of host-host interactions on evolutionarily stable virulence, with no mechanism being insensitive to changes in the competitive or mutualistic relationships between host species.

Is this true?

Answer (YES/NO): NO